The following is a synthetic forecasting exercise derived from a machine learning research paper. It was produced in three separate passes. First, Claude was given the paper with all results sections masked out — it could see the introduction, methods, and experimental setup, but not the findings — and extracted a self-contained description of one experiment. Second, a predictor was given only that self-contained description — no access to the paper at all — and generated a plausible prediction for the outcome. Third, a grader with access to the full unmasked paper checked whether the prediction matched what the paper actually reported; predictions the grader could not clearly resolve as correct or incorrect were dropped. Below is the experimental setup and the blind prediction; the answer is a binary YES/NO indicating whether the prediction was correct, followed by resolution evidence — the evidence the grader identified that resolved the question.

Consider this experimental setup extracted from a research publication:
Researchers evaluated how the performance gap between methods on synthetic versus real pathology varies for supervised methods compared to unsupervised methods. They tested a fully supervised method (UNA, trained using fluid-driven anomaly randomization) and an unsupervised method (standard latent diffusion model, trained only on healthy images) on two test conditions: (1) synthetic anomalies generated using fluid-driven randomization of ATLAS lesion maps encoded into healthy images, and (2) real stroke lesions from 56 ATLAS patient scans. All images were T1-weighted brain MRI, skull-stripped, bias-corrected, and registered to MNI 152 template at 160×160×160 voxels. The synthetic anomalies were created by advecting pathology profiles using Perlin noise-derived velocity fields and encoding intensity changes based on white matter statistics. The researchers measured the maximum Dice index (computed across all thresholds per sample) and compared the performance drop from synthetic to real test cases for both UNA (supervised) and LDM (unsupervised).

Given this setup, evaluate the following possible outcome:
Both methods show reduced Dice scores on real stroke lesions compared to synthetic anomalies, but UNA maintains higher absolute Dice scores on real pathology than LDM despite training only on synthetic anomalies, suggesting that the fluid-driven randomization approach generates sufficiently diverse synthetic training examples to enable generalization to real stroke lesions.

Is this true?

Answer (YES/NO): NO